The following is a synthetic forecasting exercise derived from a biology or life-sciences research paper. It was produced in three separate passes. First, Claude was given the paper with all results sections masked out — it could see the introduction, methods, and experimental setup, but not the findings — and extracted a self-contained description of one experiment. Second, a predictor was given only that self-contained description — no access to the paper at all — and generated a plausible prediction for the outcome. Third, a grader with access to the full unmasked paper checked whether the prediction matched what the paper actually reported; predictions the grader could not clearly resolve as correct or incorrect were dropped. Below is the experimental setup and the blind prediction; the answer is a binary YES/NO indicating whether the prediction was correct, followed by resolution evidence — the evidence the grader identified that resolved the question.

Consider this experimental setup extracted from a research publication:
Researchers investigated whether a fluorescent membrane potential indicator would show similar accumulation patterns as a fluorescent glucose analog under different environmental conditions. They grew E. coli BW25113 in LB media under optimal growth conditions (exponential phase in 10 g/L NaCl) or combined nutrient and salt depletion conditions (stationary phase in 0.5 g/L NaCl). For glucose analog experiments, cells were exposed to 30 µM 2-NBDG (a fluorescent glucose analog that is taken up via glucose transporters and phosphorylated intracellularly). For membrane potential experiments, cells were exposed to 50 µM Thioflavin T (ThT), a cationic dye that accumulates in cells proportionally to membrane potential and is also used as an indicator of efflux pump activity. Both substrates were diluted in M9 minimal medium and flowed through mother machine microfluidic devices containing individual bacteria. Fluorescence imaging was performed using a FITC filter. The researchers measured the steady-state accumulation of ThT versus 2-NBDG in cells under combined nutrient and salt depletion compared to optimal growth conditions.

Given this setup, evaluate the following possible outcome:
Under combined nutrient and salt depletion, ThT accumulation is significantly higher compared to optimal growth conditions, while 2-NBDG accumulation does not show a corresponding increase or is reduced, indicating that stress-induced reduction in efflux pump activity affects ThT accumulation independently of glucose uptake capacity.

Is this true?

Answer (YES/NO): NO